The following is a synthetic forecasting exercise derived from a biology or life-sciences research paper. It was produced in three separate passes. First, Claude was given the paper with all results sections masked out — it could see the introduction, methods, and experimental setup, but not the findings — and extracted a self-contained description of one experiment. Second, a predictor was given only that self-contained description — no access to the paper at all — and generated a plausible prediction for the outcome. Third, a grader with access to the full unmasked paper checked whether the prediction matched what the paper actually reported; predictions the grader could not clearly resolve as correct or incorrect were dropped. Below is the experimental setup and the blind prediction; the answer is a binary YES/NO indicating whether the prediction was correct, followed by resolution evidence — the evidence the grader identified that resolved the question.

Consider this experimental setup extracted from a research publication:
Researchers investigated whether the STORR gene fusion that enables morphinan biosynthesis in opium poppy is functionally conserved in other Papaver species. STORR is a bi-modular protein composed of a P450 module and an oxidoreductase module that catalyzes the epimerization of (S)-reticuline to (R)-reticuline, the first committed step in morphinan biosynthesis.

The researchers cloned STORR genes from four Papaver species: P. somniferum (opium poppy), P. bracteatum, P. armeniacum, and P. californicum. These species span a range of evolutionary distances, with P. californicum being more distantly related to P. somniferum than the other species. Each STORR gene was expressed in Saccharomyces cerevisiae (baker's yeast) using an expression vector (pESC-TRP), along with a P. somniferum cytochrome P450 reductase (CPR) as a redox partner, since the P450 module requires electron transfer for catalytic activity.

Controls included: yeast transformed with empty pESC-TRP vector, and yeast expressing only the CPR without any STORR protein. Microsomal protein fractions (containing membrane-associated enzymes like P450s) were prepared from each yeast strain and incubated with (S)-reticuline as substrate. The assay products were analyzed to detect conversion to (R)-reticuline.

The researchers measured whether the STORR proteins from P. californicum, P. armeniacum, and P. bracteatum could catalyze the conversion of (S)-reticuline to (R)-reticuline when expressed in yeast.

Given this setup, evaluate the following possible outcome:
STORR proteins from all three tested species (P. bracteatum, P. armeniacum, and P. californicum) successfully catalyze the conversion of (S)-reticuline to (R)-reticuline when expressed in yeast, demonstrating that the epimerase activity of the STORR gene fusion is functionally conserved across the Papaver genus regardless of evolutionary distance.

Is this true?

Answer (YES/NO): YES